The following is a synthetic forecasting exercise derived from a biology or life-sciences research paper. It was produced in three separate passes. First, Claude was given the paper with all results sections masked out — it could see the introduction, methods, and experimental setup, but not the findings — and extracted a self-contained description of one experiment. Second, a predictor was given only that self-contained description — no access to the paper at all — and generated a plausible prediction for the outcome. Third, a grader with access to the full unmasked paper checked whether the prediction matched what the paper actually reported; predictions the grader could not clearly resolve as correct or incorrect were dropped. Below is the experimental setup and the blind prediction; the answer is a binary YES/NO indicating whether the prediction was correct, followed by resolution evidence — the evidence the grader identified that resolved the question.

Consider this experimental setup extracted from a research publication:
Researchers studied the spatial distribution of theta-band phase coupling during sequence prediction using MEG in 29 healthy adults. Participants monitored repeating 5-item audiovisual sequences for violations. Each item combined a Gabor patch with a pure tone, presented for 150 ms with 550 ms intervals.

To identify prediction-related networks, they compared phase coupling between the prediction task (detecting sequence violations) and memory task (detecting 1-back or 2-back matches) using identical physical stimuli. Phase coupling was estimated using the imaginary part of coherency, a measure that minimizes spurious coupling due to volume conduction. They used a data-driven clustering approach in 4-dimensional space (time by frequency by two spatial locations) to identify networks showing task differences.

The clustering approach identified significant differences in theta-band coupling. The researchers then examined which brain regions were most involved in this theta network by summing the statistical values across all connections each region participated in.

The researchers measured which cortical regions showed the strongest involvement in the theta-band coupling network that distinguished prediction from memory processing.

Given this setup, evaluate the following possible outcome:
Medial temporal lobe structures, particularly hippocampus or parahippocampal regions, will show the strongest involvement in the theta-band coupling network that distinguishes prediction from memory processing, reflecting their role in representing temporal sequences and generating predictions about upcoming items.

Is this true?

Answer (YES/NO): NO